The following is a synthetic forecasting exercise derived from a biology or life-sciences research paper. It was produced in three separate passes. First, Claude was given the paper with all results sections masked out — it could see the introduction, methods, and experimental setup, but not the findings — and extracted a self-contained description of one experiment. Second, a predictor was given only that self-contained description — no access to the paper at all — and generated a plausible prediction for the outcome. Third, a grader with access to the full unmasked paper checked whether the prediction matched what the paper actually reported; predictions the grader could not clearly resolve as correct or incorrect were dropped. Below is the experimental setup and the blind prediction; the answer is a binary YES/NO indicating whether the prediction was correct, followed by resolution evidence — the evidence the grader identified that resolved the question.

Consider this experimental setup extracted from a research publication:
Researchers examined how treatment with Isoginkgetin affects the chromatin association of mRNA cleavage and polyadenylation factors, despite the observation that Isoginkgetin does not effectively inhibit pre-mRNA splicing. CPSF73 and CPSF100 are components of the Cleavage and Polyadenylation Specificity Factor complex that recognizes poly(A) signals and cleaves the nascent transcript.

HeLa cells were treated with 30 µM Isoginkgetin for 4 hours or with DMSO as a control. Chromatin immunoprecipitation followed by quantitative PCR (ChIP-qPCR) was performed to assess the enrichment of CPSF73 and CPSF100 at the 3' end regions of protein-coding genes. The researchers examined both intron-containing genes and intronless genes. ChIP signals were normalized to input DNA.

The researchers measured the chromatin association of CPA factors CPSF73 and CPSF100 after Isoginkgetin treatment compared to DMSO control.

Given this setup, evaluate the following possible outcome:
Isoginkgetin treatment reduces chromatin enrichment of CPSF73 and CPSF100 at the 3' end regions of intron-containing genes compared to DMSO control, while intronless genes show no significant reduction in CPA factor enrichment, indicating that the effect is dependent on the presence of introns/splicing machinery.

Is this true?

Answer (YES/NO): NO